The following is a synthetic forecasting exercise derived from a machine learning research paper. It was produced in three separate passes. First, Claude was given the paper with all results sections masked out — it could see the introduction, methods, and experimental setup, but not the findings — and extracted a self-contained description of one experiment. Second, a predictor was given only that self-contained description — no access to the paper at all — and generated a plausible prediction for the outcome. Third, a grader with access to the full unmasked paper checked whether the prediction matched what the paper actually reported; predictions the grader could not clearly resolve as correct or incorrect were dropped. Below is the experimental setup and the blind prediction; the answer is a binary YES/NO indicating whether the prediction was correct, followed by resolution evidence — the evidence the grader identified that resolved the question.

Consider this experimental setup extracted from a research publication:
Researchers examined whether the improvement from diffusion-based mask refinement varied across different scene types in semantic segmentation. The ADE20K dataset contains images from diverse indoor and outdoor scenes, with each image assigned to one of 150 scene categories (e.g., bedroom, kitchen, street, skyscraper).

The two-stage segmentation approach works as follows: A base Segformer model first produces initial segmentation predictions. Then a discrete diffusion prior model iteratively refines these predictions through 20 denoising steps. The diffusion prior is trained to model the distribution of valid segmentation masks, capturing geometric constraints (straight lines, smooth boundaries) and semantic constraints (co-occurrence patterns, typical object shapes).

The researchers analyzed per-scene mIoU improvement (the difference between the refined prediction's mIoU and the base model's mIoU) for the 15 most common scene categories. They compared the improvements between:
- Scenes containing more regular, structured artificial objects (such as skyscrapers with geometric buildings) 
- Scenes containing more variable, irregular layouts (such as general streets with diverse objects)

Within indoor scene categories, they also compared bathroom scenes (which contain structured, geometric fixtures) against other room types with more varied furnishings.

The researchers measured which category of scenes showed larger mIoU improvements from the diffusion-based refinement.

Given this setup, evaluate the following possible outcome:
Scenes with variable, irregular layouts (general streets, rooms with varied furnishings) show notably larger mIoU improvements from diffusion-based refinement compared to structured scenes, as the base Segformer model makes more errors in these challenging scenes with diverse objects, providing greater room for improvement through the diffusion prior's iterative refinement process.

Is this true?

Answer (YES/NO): NO